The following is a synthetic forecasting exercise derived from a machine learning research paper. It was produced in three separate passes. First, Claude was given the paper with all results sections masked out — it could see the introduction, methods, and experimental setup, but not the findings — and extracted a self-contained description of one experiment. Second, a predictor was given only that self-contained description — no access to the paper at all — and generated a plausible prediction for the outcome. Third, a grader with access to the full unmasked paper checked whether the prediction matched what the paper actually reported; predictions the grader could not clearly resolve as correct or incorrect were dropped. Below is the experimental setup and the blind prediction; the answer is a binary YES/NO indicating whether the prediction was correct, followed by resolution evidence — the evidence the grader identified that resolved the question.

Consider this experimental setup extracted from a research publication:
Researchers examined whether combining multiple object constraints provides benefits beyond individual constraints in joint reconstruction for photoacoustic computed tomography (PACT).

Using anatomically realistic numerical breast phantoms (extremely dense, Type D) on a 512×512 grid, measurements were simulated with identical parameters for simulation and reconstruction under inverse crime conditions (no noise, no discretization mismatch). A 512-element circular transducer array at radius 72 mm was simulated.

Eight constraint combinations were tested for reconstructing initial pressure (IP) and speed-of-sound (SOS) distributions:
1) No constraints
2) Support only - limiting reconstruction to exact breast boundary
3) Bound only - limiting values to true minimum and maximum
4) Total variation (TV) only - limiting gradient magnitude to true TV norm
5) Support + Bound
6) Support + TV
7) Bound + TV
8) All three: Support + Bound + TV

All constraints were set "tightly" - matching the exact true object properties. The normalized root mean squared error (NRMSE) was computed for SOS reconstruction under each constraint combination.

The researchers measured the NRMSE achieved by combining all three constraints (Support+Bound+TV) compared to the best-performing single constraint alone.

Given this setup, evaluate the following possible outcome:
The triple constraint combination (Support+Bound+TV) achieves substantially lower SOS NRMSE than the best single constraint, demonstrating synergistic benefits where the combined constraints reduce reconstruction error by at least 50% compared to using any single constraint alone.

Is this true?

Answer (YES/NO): YES